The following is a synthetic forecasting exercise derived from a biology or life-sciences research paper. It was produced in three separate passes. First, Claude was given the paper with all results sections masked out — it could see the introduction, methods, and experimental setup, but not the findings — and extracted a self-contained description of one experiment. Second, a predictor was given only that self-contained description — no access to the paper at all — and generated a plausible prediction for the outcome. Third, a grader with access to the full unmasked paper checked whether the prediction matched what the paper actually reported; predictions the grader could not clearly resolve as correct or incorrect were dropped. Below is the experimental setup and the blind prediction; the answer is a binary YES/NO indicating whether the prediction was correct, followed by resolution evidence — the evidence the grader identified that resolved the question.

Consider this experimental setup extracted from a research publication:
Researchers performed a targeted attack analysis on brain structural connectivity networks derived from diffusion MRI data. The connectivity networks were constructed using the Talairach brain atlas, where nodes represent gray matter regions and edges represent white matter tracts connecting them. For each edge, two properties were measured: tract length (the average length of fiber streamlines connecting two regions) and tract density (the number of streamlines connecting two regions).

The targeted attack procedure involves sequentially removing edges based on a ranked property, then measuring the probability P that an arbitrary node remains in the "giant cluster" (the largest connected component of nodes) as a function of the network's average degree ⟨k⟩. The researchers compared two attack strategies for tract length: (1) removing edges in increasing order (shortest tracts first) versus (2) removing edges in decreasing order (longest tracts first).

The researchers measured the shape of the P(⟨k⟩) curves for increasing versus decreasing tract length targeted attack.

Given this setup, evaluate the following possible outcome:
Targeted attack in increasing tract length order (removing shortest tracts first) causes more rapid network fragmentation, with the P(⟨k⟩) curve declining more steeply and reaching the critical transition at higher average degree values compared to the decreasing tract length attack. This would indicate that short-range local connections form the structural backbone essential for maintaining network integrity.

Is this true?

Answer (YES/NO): NO